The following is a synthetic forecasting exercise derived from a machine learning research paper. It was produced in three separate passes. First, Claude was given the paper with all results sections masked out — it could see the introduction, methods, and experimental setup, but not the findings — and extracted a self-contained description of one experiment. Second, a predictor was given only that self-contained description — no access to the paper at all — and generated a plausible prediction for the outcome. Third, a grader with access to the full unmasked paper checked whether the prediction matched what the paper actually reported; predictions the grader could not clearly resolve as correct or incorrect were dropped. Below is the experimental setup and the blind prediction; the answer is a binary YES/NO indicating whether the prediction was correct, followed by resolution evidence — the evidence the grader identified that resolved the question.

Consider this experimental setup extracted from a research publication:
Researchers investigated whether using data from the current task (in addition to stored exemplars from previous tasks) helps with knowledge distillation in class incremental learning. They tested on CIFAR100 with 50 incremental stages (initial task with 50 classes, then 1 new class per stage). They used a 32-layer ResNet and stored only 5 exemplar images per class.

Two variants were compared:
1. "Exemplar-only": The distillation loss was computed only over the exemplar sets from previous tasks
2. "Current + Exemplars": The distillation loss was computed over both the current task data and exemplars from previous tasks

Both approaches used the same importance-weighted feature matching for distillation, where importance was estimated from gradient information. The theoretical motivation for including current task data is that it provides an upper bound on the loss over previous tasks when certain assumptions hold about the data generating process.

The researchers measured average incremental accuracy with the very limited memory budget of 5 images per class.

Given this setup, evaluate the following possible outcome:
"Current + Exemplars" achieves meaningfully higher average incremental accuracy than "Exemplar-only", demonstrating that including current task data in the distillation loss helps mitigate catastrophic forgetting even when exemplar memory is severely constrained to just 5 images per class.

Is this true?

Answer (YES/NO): YES